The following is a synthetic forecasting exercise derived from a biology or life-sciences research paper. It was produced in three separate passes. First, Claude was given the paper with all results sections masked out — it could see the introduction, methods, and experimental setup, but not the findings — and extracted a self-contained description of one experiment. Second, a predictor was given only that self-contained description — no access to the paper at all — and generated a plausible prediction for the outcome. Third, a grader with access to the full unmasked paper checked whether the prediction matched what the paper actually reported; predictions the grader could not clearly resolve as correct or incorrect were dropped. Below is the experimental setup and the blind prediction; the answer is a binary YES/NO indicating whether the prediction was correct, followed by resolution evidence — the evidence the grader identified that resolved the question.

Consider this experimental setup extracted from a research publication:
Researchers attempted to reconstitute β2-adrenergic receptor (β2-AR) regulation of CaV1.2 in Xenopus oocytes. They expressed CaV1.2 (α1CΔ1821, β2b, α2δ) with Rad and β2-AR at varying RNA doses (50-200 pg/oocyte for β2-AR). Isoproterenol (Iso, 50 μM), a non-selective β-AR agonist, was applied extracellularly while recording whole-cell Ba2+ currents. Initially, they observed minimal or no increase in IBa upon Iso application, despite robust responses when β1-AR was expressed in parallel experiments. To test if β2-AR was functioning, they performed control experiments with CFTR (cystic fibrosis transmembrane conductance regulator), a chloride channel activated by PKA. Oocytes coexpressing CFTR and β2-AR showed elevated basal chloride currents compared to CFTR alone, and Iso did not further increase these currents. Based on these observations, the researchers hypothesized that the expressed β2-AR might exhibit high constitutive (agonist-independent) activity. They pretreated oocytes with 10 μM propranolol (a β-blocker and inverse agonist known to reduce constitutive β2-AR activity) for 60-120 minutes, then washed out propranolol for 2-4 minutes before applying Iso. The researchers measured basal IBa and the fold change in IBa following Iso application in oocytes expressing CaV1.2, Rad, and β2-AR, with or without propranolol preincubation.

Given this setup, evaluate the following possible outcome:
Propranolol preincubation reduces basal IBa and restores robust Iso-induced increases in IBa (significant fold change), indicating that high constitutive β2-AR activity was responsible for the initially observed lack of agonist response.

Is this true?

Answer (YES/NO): YES